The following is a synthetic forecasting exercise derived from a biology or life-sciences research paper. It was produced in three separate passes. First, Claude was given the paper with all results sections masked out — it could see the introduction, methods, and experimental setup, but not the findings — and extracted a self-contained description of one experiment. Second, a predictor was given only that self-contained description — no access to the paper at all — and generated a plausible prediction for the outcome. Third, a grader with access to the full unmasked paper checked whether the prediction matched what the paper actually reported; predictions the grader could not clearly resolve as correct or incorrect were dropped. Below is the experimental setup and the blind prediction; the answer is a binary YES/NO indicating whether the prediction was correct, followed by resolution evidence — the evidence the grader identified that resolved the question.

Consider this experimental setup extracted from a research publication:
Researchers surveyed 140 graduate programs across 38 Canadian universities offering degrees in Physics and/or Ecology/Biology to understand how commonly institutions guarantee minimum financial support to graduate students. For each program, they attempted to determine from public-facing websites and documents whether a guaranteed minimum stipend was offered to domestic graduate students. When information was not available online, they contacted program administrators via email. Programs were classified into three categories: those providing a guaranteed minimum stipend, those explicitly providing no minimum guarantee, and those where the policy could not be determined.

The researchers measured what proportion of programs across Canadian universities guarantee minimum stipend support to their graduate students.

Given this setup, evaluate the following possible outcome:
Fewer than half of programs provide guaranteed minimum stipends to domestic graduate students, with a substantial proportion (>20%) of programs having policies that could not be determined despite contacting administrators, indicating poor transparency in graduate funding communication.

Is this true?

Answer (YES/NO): NO